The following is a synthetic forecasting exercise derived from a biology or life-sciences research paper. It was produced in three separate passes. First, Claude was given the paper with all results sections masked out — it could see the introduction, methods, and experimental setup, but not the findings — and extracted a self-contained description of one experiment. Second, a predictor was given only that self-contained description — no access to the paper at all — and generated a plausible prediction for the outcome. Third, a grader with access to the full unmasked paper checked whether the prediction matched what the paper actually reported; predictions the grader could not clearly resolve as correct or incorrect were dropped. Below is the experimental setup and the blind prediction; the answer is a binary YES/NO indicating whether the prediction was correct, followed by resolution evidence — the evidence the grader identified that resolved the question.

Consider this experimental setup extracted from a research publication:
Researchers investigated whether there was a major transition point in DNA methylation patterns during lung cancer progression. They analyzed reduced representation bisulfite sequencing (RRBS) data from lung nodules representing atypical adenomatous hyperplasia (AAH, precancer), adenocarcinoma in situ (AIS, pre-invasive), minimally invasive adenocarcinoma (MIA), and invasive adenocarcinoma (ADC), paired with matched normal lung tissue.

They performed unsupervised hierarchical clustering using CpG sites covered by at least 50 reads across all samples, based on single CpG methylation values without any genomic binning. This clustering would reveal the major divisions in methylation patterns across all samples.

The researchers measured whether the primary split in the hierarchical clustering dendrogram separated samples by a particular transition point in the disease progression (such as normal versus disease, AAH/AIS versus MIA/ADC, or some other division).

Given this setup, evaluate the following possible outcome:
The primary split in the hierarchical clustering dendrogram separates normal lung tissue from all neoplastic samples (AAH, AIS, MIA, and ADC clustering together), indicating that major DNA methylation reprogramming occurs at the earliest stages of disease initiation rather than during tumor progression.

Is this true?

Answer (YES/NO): NO